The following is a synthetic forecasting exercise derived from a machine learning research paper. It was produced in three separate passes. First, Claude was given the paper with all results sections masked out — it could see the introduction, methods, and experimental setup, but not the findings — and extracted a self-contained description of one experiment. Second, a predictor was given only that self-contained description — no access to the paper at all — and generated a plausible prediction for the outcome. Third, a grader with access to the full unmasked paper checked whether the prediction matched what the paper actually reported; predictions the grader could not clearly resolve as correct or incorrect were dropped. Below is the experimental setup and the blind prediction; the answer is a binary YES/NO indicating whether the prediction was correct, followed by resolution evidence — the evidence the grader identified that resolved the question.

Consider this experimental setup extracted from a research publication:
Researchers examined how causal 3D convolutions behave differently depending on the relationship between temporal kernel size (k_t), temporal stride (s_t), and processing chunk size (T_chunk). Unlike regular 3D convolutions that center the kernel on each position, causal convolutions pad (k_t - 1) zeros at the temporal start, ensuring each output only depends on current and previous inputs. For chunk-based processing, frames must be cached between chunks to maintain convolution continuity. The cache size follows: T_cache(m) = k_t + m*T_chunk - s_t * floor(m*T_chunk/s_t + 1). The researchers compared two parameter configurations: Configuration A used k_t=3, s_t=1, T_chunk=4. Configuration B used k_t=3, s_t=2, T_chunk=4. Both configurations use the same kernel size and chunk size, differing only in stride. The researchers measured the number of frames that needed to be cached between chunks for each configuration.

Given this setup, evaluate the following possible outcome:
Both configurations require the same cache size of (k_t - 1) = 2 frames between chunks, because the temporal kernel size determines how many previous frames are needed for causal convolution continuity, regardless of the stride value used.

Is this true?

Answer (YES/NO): NO